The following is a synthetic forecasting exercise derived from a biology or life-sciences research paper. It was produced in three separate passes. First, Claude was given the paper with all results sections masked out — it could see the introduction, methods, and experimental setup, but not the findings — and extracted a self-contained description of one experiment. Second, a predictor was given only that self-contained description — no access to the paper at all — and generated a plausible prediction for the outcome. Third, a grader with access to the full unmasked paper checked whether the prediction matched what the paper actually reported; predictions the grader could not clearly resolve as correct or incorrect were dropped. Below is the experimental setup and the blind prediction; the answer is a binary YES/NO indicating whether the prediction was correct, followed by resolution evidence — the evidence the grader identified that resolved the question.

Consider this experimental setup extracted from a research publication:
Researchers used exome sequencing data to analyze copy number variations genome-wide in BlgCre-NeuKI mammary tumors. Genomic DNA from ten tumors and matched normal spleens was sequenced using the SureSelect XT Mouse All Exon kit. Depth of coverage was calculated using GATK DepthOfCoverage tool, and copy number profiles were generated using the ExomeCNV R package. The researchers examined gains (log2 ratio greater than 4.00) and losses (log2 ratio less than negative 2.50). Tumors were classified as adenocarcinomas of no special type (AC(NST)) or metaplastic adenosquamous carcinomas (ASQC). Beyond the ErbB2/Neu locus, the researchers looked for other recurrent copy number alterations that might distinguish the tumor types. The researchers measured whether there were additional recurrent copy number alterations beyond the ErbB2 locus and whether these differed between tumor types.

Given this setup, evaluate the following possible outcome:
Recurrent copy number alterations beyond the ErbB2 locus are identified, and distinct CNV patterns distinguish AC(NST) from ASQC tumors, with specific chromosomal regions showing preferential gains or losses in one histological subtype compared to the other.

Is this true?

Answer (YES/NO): NO